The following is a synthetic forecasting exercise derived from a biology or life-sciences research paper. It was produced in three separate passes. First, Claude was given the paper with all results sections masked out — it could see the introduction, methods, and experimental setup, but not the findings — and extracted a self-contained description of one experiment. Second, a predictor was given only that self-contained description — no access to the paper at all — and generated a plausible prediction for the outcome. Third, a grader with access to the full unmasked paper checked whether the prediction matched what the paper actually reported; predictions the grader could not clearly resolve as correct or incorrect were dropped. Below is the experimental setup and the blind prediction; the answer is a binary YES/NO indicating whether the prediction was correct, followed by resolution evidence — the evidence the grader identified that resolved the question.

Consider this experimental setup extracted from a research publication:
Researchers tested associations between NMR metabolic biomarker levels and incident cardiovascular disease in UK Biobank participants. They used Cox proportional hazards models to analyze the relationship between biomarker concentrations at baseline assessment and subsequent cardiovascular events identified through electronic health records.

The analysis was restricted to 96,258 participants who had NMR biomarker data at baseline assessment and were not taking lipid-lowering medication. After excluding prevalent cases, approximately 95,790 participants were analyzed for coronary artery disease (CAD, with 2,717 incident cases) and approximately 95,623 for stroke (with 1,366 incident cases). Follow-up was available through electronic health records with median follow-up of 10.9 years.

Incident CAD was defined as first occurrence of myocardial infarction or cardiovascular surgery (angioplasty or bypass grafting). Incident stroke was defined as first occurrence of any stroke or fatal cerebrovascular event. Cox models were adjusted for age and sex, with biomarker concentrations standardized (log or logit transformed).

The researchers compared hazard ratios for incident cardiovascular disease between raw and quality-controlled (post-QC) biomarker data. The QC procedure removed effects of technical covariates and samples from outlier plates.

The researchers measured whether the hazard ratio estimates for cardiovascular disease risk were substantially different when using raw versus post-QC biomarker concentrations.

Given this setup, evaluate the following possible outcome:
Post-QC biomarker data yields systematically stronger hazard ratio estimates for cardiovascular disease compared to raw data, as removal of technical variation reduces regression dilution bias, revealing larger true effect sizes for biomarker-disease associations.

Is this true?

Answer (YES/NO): NO